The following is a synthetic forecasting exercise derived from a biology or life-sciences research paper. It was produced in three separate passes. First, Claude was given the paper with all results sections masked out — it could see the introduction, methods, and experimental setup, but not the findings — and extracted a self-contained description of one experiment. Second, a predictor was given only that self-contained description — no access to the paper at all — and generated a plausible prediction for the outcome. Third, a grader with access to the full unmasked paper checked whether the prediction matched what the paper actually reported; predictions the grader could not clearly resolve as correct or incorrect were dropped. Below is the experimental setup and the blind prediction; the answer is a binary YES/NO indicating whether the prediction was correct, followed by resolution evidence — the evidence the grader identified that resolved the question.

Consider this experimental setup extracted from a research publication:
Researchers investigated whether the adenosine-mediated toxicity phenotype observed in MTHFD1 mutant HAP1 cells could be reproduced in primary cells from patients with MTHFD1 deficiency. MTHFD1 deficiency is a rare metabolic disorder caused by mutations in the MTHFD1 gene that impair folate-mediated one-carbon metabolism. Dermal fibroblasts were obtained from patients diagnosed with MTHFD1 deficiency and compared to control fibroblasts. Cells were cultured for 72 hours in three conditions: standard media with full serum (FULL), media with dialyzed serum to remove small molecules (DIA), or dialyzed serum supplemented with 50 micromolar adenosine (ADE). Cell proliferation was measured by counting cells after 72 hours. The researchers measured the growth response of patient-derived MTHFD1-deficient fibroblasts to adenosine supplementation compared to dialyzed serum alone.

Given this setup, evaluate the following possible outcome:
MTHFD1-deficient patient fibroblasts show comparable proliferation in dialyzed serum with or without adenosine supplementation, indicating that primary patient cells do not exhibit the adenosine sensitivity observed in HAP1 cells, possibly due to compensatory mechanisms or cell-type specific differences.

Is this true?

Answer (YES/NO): NO